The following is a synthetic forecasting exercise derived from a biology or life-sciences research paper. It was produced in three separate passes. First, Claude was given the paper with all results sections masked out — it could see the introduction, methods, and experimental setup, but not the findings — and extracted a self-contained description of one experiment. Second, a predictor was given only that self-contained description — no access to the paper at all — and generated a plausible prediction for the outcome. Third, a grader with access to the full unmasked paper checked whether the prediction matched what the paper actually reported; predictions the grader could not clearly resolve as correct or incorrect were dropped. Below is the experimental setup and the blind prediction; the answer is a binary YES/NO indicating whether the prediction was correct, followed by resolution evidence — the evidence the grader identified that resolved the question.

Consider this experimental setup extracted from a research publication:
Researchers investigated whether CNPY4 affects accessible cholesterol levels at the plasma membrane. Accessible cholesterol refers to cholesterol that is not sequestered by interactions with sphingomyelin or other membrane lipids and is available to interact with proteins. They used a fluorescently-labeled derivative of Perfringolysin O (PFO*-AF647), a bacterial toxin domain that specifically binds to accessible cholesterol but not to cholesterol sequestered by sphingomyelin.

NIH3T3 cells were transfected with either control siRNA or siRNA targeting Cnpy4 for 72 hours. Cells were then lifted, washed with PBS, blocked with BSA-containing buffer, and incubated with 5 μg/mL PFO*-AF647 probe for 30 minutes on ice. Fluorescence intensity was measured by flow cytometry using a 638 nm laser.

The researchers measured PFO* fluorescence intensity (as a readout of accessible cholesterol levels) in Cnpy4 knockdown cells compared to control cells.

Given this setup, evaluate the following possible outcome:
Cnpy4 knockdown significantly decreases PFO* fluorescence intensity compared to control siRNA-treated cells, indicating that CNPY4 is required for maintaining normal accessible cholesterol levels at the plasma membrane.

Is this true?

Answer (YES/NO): NO